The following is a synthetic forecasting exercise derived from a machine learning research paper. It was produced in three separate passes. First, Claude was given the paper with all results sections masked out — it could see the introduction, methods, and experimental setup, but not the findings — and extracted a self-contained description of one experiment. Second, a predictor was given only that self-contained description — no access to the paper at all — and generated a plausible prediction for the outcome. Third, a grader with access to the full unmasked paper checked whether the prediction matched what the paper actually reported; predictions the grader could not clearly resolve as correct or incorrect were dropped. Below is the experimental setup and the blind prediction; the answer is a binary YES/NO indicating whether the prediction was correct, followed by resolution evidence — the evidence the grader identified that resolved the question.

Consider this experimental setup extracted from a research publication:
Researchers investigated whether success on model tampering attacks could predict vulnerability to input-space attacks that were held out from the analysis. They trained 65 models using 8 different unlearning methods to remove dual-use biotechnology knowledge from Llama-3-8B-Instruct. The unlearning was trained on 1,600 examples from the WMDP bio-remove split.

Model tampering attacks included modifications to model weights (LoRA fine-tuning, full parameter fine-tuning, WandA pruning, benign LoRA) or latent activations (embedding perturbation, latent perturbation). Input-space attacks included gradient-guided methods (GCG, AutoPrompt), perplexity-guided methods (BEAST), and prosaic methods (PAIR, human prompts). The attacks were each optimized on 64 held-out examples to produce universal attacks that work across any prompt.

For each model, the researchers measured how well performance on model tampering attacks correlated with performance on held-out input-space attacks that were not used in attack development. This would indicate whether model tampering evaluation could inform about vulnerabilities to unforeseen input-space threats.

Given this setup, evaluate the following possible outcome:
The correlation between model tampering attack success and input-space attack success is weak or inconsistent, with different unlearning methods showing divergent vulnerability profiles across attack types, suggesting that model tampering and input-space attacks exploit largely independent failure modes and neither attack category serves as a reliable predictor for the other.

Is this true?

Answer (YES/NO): NO